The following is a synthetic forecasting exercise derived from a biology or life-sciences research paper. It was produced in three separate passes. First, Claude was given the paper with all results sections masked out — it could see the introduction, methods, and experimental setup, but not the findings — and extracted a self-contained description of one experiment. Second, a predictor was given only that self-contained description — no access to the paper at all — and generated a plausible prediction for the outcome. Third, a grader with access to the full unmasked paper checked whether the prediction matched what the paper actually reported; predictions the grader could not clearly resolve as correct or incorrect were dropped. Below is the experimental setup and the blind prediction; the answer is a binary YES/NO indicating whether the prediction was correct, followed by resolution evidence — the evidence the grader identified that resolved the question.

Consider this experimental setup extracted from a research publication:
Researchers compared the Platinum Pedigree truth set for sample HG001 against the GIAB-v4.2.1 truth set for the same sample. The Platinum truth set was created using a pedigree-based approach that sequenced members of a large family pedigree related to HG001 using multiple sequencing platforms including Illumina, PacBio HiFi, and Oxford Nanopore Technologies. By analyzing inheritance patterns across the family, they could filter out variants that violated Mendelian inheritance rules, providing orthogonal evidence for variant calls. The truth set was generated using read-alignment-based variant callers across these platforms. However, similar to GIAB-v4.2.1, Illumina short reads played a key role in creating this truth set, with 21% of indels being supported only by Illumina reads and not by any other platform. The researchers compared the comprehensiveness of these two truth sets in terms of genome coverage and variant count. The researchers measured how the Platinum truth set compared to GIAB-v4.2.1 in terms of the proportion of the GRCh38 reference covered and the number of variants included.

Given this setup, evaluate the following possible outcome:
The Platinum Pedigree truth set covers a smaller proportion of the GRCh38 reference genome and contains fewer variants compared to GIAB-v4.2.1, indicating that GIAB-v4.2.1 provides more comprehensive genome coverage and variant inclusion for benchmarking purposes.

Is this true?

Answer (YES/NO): NO